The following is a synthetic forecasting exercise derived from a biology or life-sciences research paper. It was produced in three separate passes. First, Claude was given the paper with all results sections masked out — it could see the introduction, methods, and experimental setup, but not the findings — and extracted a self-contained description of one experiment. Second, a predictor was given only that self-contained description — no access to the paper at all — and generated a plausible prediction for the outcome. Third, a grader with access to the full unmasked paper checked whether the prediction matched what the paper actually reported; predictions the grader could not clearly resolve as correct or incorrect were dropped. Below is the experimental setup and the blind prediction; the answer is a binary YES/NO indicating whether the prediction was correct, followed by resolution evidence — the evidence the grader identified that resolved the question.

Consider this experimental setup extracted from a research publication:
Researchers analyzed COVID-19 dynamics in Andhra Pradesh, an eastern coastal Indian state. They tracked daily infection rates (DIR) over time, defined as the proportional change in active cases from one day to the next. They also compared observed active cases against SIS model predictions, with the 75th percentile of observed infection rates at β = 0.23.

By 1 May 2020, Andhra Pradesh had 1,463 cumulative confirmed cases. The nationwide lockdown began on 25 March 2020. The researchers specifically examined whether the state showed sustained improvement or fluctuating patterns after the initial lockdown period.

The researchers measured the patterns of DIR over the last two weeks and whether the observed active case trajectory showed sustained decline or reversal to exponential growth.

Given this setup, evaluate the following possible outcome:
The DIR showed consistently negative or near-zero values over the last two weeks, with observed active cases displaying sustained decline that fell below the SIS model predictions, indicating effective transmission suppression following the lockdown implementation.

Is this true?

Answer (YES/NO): NO